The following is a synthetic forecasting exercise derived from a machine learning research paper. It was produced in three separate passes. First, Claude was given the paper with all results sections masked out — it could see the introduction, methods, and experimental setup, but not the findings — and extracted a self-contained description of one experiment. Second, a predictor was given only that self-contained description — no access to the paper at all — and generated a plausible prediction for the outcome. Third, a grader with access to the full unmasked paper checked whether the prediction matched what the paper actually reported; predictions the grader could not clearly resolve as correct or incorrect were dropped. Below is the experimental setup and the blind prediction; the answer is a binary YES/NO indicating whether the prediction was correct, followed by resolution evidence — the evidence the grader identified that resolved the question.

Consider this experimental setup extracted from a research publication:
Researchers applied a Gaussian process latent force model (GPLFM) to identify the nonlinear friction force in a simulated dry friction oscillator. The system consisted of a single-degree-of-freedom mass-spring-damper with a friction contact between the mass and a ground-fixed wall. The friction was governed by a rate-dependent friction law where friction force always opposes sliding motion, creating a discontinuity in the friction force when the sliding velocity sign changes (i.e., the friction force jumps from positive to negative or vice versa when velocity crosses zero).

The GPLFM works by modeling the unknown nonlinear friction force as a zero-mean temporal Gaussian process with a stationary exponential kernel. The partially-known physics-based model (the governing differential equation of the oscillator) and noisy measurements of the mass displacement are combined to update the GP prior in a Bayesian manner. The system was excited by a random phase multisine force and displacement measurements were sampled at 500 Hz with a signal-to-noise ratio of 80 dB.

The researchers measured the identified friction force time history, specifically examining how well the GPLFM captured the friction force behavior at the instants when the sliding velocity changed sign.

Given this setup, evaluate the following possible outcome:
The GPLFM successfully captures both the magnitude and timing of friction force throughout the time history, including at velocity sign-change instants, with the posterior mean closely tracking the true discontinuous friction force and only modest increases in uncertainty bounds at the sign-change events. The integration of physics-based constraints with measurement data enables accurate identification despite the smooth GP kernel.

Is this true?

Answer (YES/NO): NO